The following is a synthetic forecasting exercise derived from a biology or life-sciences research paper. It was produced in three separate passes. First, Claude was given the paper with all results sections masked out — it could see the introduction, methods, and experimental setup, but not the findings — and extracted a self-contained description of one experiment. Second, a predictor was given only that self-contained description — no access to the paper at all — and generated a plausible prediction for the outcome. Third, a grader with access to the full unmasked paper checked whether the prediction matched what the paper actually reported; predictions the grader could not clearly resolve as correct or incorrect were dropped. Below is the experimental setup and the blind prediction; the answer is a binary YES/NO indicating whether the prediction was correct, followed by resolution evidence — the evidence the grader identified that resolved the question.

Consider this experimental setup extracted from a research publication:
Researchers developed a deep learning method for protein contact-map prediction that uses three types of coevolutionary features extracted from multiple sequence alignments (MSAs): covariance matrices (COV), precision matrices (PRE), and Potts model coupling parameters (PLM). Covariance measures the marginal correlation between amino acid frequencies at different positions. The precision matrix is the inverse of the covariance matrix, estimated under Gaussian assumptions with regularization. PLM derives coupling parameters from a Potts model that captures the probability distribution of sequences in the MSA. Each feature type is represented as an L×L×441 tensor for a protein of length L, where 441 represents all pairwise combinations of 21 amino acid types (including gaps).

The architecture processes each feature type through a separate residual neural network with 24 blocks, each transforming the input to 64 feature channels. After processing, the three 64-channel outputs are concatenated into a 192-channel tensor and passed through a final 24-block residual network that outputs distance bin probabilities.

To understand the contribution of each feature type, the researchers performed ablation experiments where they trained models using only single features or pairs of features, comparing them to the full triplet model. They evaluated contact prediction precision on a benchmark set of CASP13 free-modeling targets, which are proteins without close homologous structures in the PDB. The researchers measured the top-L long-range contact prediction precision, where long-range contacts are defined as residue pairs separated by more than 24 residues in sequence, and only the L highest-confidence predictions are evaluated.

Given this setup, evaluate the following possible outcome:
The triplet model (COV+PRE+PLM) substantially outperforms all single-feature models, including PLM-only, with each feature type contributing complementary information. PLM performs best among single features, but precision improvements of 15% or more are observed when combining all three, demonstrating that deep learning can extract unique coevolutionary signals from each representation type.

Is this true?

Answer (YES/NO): NO